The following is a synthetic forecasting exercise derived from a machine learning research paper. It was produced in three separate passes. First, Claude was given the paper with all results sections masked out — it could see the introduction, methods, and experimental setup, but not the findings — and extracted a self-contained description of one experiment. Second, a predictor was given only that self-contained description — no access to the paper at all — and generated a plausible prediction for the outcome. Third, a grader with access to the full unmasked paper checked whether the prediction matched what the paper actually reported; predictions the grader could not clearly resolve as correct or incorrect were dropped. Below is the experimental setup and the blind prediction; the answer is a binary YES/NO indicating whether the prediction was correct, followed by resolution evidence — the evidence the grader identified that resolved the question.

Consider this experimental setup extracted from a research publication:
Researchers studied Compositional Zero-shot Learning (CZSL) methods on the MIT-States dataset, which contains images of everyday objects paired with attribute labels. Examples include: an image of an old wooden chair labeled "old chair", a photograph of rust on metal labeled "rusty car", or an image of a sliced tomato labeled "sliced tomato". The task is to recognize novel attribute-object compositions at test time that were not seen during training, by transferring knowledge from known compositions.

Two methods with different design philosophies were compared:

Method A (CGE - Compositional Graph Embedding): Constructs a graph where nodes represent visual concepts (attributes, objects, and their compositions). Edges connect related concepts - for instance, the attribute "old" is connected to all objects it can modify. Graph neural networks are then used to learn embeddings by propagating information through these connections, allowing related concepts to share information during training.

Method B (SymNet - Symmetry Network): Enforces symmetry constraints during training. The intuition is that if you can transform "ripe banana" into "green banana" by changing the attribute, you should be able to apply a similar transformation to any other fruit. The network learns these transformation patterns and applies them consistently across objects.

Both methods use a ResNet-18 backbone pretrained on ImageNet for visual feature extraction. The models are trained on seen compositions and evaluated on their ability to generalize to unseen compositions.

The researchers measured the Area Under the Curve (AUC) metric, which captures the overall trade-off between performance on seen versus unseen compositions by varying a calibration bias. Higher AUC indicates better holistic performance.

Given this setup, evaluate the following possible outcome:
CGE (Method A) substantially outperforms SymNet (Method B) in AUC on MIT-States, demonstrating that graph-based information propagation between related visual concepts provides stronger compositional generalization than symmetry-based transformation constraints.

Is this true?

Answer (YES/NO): YES